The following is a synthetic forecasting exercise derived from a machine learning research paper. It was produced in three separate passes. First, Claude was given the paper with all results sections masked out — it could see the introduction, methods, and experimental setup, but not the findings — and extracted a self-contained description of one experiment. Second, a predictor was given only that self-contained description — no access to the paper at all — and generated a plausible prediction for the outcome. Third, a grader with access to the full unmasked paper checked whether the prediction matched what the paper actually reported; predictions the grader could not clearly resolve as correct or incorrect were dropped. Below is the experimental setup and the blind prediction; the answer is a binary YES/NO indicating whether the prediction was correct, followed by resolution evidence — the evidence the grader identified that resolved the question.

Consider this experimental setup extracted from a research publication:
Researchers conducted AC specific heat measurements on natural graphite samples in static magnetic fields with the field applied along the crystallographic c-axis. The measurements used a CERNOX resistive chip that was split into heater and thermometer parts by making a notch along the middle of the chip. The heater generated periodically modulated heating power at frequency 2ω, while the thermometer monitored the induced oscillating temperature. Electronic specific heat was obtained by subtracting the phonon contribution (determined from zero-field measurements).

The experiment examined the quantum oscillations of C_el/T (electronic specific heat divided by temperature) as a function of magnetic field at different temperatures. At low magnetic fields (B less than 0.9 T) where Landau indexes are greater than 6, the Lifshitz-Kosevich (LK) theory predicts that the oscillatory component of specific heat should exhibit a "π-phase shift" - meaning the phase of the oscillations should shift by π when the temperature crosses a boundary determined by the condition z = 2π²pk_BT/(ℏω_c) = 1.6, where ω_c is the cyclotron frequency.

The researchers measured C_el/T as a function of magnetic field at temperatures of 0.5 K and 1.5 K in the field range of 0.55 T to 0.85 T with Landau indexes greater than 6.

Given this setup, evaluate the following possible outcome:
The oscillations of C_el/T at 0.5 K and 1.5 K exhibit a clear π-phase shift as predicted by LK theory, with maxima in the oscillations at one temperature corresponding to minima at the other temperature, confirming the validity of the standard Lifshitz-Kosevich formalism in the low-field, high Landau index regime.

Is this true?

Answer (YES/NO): YES